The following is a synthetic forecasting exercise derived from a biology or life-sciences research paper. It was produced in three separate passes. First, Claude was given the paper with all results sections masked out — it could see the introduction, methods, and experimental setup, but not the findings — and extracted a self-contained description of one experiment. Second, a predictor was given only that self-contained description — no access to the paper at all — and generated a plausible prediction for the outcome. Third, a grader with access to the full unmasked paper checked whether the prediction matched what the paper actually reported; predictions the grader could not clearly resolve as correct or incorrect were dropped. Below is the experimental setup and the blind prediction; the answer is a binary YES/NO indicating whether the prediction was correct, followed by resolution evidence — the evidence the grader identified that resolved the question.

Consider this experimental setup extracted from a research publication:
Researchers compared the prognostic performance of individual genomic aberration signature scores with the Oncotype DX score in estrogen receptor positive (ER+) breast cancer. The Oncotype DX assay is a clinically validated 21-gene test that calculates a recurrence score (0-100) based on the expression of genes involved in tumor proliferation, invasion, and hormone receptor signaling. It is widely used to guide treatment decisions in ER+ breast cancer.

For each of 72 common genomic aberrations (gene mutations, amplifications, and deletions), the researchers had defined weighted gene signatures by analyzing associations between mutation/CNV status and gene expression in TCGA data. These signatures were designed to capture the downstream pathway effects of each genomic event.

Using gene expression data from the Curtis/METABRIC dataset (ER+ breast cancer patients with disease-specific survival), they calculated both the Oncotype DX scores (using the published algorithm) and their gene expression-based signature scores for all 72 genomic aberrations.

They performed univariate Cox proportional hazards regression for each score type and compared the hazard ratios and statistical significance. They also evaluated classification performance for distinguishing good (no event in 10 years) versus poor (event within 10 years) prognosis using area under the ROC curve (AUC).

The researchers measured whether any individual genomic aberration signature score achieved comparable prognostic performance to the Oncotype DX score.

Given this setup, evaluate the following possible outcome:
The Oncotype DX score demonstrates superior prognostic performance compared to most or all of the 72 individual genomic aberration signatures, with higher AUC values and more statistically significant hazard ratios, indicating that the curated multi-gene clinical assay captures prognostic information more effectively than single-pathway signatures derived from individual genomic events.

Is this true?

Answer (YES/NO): NO